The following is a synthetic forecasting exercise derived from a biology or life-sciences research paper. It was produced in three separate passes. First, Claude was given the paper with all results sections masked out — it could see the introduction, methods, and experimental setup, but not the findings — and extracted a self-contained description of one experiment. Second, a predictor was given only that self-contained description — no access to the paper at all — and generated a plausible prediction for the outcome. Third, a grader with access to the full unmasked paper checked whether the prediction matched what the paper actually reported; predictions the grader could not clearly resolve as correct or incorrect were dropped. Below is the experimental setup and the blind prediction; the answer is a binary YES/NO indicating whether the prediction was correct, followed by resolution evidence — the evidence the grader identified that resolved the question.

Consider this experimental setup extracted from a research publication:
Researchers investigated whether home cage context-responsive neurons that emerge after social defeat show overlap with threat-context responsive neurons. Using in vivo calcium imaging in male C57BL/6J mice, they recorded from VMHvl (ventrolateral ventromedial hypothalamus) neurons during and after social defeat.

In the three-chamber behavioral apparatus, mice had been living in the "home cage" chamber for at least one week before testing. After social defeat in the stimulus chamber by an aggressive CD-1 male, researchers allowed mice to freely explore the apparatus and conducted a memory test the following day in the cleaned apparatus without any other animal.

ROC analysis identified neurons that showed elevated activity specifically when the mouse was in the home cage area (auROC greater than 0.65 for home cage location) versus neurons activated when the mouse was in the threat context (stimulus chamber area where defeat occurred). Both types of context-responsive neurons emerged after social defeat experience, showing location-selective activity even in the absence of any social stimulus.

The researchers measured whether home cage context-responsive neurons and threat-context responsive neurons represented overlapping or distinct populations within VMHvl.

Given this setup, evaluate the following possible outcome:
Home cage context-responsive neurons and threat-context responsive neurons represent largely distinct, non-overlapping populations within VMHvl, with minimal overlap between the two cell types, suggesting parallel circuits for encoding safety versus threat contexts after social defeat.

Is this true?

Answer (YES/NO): YES